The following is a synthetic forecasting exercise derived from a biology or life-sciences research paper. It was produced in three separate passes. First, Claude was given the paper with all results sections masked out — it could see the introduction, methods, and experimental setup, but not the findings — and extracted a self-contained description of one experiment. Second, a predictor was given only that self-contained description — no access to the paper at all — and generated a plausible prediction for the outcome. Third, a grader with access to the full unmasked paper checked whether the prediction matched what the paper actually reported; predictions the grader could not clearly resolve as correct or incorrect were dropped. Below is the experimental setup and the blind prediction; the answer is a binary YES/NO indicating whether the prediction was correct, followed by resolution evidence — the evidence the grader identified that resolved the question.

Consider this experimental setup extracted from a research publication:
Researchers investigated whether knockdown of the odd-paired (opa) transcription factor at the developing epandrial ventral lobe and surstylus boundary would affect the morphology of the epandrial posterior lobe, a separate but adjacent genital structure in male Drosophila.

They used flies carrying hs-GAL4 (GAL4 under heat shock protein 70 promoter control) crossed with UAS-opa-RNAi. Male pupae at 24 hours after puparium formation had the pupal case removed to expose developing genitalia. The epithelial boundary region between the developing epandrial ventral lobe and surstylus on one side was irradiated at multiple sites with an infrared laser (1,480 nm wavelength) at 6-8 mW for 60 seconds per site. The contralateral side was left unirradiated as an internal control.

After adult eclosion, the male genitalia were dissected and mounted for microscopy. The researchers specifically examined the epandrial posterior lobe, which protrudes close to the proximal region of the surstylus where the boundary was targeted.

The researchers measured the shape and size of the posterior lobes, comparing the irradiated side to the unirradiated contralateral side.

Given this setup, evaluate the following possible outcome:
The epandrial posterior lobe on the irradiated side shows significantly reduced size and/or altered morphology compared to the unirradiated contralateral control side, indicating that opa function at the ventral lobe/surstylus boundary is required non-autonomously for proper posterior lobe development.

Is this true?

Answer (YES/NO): NO